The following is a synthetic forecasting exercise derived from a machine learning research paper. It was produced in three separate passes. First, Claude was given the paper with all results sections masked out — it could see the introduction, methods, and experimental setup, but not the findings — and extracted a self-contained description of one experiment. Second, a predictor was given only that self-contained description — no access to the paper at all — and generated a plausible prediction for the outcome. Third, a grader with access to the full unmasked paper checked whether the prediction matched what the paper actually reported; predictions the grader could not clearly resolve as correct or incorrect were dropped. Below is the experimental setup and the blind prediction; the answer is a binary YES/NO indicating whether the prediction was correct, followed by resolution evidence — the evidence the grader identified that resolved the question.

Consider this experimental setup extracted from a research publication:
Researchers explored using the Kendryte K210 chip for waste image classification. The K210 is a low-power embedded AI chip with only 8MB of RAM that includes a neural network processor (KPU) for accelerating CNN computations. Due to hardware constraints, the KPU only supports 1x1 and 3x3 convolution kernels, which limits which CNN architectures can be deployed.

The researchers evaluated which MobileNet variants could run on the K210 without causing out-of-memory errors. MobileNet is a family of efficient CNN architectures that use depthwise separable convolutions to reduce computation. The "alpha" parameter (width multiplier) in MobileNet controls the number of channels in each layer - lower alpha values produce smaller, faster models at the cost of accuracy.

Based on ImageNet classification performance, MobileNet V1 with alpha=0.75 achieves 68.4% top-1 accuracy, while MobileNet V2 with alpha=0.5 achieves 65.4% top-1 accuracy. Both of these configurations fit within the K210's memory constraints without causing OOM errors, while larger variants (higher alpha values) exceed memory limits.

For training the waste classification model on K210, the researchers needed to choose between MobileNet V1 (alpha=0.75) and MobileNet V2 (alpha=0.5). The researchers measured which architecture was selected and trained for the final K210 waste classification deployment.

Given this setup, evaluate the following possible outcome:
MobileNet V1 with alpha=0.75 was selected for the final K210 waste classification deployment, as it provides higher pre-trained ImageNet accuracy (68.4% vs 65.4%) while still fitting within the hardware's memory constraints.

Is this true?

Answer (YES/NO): YES